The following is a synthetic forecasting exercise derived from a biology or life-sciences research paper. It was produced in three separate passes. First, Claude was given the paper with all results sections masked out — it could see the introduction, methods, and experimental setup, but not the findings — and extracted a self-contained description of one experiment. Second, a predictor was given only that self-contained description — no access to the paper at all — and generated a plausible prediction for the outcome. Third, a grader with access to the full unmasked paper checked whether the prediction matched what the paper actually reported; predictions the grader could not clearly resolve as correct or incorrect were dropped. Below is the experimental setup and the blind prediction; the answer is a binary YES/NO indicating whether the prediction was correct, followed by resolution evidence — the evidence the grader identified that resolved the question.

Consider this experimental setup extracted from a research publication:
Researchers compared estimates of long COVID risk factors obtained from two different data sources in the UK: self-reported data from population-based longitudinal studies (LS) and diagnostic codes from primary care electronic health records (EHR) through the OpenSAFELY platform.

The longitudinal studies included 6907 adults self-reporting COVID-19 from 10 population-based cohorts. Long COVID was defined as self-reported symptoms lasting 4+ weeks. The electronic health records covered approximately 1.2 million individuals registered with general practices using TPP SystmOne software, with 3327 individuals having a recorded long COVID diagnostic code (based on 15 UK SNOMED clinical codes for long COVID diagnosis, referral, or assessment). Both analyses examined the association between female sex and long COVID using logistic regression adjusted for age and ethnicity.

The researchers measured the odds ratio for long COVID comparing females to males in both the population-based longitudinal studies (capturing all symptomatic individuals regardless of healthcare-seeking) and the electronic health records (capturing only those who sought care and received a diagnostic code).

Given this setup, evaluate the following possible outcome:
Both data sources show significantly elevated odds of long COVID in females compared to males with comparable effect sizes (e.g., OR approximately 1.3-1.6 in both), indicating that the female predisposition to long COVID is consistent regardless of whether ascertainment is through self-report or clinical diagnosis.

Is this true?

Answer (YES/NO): YES